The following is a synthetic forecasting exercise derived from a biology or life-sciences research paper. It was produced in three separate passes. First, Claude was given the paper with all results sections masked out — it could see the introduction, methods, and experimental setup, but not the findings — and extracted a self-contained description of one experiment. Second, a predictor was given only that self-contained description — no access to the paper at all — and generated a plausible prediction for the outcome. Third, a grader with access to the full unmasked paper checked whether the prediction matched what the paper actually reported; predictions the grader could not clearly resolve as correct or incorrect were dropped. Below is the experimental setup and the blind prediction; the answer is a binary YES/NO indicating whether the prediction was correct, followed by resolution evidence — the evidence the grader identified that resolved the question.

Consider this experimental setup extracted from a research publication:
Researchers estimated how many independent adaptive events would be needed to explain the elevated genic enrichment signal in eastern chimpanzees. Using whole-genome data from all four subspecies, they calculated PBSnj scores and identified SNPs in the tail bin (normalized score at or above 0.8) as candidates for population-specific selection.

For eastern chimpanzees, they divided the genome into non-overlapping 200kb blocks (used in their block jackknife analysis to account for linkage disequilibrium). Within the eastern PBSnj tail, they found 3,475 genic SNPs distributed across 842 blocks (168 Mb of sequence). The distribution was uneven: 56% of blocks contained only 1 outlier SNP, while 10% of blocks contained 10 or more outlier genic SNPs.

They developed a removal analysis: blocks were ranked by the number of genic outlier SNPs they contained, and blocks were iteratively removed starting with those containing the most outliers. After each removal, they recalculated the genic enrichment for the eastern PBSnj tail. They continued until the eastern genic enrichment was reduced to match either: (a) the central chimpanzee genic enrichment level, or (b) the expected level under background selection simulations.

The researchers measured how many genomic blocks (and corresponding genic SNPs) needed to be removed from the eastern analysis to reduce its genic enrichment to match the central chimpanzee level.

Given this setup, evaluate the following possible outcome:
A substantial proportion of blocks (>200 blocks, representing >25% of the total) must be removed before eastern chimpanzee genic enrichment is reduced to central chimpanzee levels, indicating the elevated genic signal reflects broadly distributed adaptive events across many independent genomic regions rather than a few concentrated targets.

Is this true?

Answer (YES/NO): NO